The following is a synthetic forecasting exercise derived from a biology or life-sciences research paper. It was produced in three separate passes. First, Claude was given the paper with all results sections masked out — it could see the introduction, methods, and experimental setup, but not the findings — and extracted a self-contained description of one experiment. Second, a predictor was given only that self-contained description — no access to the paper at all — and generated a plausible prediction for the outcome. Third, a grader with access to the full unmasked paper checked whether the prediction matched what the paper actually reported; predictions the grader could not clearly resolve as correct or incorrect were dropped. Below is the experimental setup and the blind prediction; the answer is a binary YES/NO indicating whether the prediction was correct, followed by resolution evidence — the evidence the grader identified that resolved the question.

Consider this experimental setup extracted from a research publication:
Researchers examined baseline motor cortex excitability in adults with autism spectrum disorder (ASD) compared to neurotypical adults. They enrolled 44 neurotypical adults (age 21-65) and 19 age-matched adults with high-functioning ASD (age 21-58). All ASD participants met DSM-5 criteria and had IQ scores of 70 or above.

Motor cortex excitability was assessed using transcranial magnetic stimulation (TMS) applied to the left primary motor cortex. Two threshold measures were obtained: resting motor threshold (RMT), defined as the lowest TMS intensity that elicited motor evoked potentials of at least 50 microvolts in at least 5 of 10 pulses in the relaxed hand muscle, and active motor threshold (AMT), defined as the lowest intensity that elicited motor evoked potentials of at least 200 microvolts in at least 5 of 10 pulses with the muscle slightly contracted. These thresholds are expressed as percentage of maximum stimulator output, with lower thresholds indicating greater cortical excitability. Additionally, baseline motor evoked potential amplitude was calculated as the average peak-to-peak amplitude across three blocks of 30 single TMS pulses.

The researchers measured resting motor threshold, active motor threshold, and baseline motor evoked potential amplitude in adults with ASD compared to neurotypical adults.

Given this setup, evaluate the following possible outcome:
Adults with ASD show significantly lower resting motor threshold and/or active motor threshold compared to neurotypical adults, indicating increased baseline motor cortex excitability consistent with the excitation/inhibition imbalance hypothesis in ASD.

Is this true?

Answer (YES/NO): NO